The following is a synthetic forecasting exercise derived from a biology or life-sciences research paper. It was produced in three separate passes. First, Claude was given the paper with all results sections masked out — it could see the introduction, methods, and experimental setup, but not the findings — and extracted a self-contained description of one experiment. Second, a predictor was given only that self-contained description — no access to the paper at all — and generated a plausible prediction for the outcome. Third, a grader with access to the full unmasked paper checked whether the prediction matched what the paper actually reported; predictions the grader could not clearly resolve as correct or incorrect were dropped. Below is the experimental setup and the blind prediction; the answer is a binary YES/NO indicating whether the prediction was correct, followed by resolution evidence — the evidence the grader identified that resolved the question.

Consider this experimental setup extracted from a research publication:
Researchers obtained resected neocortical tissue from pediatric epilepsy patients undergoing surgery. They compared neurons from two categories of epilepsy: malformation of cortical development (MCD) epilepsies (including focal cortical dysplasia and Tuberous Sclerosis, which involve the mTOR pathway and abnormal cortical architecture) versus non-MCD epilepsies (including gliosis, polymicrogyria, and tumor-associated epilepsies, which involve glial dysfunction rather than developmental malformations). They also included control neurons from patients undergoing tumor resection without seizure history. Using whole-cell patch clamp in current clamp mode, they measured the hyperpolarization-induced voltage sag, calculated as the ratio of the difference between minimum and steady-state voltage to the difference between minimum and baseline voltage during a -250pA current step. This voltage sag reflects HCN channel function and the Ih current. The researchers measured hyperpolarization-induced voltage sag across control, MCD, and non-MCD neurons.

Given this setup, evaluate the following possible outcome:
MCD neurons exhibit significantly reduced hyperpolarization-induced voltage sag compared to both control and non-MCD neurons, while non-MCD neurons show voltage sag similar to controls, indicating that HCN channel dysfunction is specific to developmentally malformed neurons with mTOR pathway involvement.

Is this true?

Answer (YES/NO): NO